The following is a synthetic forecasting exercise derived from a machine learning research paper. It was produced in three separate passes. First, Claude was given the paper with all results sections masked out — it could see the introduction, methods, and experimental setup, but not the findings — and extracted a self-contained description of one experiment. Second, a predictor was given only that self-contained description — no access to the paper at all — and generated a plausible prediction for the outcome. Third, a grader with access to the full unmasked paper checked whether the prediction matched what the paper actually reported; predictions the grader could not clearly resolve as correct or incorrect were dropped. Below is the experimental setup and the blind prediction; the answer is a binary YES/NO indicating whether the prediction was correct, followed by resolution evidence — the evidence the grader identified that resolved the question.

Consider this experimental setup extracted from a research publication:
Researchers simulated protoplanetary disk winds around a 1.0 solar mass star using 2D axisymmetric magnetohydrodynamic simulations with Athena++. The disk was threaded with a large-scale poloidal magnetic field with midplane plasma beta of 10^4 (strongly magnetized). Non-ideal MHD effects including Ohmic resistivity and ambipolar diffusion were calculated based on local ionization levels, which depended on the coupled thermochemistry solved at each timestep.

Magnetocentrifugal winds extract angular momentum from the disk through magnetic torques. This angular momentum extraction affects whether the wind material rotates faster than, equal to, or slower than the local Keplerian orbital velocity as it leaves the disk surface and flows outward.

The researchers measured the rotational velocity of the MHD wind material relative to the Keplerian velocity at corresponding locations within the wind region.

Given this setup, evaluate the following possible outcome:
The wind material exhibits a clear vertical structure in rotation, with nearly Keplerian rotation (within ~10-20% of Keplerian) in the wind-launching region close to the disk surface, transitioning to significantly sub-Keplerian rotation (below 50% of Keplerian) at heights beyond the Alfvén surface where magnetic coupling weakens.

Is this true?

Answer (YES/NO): NO